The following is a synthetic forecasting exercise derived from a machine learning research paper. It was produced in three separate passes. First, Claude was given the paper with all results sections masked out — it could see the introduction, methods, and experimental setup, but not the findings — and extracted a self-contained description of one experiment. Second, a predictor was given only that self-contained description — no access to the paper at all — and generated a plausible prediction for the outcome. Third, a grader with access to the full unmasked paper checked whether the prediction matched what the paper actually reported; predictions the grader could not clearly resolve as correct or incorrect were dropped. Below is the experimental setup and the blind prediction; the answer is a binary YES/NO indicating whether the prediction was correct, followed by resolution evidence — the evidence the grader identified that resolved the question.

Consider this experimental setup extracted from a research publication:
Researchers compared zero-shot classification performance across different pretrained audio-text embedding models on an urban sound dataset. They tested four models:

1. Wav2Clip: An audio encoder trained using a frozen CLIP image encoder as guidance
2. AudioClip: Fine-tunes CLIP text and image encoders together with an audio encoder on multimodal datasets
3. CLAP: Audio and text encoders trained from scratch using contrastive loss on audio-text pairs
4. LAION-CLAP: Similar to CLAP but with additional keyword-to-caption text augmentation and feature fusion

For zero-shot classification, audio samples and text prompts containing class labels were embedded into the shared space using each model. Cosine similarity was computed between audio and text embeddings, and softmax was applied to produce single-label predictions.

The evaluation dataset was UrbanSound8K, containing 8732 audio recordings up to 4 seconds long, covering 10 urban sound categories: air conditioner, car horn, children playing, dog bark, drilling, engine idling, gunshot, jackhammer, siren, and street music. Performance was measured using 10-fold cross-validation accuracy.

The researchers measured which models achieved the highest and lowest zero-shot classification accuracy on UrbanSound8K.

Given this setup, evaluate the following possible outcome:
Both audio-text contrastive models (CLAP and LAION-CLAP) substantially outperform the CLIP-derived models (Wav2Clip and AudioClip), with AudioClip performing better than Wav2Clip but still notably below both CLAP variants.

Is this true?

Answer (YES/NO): YES